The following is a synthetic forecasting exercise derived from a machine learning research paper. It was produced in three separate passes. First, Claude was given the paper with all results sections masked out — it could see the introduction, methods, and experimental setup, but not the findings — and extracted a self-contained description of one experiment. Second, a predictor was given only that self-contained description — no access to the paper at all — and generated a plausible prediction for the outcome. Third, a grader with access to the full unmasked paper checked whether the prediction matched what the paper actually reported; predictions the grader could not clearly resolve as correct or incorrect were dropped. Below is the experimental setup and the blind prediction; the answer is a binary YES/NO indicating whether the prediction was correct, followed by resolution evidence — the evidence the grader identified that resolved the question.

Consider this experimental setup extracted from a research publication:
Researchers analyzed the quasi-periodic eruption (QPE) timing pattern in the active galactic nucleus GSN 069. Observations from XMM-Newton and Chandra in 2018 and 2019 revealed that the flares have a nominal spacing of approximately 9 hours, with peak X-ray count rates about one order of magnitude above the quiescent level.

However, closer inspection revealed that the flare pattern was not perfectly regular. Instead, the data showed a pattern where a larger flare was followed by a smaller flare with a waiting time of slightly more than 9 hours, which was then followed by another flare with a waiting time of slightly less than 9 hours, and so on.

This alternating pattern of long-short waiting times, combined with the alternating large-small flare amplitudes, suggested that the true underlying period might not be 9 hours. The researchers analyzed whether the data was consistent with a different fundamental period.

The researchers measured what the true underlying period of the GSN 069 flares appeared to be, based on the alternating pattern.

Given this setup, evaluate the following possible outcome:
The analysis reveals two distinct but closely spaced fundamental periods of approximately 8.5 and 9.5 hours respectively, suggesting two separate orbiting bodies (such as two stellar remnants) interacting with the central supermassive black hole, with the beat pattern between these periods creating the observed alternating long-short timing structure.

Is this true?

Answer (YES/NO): NO